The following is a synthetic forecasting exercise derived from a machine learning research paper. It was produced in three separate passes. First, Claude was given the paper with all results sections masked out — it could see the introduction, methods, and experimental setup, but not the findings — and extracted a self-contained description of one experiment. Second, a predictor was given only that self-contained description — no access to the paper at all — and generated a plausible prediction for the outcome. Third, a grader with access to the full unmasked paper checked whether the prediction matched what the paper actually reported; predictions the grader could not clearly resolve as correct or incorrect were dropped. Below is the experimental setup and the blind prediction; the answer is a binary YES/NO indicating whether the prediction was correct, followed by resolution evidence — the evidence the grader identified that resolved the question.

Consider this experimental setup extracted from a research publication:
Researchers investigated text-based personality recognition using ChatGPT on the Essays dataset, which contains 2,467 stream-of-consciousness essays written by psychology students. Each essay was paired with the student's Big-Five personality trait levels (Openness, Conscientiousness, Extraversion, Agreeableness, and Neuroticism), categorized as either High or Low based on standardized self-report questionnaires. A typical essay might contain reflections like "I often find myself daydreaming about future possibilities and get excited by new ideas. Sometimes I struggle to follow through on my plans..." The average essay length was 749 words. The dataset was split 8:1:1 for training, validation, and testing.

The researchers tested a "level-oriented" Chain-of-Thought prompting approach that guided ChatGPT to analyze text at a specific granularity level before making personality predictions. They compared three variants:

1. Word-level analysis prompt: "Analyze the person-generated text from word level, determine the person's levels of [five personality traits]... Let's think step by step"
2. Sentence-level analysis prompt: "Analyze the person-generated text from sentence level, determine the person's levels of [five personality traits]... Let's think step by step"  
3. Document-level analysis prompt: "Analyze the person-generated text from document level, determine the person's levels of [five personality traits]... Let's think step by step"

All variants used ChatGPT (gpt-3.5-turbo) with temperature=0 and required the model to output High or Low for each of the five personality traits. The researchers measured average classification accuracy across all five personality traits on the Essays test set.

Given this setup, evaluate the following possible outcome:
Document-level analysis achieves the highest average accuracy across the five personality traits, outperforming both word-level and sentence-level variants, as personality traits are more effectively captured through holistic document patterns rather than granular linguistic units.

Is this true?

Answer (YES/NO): YES